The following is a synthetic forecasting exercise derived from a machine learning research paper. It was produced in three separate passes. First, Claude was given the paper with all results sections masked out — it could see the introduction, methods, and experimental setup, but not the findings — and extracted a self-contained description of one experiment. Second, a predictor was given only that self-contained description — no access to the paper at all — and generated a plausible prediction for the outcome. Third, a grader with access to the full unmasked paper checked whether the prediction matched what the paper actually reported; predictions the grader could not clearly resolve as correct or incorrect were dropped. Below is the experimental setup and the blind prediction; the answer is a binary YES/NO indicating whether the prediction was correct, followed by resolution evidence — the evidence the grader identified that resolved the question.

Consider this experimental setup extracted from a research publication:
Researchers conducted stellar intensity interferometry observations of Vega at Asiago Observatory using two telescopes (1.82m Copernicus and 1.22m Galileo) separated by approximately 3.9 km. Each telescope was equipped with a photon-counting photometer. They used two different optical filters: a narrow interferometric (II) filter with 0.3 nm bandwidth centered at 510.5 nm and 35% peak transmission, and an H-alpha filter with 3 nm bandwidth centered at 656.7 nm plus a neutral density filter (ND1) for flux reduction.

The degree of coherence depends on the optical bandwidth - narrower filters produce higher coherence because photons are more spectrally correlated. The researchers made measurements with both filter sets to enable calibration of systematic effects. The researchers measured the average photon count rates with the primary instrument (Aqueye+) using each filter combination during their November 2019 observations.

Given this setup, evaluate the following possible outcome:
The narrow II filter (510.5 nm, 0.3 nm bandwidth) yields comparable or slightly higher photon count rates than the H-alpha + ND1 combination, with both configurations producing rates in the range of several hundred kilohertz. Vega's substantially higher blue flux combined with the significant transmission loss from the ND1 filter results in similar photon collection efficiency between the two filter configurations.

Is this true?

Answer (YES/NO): NO